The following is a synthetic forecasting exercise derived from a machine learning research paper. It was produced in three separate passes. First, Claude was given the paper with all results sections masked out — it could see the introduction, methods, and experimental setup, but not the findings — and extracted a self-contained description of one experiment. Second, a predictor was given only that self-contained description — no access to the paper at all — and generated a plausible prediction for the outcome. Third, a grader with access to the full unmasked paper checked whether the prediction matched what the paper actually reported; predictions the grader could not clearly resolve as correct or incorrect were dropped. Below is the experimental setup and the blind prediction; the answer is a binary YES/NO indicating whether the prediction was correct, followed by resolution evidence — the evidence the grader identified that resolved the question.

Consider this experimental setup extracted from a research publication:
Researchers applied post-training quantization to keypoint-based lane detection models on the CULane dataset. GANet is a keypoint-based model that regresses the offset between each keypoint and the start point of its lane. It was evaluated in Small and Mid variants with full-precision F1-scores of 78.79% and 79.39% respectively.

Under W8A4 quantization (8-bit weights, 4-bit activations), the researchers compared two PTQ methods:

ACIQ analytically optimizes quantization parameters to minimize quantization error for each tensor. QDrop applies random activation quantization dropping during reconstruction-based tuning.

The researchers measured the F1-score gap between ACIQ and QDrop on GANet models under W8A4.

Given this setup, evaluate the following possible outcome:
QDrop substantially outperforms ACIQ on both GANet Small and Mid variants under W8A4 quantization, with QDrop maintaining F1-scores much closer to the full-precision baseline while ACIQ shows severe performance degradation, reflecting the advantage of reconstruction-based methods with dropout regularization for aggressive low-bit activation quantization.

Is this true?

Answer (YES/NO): YES